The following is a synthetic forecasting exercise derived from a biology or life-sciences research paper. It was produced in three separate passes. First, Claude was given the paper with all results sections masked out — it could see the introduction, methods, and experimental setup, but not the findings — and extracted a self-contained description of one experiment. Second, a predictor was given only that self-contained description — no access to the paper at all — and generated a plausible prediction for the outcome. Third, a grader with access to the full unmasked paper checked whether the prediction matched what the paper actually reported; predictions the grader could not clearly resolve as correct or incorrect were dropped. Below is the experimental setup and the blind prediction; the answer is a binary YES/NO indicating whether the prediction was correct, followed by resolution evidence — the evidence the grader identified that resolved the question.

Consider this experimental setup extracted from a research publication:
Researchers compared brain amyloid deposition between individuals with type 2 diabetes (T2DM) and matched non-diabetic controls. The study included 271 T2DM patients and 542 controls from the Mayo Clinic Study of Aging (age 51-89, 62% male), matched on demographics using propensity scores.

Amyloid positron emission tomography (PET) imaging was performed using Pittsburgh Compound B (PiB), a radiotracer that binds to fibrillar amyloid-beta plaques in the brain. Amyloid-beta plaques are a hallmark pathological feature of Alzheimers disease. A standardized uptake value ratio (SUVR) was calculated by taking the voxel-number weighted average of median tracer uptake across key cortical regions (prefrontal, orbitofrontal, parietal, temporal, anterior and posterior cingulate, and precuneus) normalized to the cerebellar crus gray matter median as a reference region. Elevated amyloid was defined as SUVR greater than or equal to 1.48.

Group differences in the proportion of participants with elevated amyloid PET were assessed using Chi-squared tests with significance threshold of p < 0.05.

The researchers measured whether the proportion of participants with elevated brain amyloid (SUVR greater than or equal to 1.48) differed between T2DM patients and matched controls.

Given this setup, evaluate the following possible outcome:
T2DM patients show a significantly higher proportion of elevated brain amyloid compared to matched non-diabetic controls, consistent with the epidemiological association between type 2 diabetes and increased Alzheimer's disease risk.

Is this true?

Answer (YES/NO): NO